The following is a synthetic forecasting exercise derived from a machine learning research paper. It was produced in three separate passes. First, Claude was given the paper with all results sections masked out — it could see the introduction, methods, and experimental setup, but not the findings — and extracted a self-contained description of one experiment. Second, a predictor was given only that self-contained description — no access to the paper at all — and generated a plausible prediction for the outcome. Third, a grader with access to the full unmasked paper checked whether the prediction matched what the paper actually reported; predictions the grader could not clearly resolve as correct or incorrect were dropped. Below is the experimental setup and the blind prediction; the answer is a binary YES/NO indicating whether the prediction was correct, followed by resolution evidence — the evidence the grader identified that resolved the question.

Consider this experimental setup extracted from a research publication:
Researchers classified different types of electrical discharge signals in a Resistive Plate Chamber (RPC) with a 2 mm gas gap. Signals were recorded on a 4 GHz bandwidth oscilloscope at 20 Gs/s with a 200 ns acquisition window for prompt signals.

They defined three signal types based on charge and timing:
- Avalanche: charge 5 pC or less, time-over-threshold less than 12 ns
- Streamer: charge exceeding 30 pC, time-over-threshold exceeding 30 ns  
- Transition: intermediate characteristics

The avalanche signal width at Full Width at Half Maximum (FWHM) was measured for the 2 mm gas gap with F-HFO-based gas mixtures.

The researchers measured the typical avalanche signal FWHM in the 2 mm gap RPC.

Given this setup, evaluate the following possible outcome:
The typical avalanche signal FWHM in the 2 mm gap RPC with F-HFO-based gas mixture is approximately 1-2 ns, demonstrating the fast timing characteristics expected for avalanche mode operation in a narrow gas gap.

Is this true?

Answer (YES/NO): NO